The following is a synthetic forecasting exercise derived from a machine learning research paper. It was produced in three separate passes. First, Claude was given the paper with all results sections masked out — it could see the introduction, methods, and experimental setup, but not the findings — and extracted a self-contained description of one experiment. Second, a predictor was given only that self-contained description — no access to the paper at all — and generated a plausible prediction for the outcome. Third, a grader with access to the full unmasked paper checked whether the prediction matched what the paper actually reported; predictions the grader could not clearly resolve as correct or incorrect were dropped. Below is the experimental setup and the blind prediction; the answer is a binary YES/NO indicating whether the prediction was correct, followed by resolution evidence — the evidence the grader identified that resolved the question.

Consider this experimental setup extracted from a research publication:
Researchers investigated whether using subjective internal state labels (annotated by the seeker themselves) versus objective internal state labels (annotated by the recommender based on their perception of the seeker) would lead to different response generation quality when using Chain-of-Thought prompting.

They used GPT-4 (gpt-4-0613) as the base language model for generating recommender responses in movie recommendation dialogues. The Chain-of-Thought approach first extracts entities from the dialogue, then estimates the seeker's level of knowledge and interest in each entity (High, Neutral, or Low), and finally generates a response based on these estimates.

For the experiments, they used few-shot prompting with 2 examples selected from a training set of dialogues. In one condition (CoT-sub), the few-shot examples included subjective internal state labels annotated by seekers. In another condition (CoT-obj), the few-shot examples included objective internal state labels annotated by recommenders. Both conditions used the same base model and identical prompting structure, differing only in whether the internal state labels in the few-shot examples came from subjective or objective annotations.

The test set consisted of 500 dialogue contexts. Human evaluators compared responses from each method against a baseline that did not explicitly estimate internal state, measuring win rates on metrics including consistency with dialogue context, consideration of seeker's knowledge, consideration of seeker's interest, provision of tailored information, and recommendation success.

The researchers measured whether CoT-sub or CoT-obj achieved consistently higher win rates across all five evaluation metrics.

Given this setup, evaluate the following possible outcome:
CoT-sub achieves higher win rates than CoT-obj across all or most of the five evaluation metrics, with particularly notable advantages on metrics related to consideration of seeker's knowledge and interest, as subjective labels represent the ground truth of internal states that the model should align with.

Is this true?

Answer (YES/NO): NO